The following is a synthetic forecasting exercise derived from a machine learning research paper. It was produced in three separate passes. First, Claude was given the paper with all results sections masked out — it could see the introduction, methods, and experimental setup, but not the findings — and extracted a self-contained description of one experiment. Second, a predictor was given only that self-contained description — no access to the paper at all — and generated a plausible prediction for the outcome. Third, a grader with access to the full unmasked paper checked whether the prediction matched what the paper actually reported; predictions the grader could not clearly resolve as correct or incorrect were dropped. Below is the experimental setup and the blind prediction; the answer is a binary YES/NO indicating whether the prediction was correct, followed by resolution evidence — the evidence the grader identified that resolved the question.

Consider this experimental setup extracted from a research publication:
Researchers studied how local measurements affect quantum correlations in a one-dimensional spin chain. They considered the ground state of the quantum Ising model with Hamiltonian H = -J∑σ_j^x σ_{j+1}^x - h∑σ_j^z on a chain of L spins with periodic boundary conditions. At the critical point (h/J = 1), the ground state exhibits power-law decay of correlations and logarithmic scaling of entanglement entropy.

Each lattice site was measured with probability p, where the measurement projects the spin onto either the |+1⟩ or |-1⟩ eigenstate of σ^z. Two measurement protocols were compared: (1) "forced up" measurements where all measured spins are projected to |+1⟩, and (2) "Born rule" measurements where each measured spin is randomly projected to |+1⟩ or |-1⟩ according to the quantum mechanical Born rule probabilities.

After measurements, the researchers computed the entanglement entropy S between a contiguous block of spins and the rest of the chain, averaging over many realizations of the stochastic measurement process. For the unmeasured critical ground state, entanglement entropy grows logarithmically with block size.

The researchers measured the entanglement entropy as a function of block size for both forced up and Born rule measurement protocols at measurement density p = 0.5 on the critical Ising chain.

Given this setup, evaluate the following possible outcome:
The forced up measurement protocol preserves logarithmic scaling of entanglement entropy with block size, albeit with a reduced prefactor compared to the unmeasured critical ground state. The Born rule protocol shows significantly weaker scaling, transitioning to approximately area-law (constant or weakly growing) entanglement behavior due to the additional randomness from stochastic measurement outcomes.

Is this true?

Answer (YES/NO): NO